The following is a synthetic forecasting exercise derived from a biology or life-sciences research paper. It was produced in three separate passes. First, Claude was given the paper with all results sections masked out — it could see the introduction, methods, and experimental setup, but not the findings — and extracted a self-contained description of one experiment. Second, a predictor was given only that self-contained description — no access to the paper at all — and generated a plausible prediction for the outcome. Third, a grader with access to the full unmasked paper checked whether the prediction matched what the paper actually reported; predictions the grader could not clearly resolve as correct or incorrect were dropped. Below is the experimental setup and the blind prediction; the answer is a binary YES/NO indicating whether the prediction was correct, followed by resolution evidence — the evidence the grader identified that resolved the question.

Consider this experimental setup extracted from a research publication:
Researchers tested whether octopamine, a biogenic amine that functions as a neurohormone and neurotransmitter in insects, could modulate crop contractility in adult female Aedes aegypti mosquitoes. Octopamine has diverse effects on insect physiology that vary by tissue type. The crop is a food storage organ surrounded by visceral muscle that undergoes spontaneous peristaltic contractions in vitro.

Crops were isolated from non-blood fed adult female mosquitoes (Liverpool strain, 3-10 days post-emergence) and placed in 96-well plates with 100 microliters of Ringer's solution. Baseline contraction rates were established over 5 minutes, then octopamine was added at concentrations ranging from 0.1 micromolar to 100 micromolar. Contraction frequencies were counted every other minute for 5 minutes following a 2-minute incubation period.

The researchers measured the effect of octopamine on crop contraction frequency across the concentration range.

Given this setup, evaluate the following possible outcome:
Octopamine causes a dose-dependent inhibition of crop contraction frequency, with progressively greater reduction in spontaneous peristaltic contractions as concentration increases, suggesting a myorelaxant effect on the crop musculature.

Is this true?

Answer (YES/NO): NO